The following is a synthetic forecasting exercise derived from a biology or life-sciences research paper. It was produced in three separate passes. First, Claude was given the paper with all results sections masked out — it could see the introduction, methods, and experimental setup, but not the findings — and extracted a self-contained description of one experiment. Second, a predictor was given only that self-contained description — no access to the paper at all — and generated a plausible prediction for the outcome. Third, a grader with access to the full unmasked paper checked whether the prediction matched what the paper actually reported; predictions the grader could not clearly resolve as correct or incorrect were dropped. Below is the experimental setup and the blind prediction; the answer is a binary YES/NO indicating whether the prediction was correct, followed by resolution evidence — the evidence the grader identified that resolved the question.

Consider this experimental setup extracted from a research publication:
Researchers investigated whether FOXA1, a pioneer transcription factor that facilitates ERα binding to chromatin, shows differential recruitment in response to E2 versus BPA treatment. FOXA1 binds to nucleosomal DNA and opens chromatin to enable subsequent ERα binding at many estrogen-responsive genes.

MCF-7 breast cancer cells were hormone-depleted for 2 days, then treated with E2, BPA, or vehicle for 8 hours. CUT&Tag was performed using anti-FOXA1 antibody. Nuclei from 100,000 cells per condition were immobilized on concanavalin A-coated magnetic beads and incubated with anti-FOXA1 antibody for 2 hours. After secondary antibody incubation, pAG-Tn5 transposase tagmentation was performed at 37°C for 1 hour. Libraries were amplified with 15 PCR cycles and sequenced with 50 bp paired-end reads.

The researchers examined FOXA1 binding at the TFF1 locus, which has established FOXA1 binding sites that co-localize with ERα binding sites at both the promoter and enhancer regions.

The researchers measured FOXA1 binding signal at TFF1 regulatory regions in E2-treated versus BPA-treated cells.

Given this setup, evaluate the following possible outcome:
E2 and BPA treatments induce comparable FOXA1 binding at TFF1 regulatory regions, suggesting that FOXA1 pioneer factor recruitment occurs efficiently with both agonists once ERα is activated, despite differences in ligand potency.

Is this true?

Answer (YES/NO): NO